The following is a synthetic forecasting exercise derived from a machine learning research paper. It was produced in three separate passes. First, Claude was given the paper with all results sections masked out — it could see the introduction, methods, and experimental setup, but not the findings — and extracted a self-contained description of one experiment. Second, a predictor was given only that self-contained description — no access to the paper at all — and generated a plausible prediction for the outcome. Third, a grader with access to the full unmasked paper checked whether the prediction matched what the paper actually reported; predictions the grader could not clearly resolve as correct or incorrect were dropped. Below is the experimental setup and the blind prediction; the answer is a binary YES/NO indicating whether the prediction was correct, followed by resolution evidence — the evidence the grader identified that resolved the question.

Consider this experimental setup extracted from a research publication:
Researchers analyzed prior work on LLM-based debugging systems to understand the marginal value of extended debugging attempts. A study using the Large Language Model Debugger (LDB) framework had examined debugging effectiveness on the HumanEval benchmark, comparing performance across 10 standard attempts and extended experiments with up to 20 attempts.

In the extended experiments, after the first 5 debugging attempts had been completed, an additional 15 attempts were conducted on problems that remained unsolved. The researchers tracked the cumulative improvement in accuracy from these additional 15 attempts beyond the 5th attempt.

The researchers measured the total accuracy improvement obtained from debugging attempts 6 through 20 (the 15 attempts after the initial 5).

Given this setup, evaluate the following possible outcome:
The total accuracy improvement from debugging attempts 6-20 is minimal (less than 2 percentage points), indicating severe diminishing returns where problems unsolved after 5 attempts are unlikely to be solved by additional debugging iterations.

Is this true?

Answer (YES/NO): NO